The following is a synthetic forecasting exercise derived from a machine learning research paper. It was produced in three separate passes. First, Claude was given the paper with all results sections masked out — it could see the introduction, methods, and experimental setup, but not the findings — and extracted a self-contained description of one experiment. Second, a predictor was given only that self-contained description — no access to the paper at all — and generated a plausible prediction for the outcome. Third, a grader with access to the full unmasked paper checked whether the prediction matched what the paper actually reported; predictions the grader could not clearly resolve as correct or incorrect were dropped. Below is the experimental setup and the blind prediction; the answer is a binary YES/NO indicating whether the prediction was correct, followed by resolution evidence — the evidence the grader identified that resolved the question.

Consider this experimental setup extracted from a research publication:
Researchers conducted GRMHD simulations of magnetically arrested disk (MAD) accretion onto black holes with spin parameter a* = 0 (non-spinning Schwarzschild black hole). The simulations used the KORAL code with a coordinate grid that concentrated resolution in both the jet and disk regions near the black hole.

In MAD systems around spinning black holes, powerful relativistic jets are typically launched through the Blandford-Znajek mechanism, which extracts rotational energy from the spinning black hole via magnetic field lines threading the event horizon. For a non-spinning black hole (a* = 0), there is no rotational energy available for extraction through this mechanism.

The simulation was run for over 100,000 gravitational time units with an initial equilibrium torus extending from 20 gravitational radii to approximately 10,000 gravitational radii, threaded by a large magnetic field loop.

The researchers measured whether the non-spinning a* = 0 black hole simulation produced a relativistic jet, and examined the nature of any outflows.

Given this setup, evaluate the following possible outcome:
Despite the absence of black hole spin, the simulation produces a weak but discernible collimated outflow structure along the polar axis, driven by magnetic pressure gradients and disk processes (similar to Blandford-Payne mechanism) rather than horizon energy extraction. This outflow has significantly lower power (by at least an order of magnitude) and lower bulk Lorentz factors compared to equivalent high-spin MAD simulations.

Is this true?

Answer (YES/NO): NO